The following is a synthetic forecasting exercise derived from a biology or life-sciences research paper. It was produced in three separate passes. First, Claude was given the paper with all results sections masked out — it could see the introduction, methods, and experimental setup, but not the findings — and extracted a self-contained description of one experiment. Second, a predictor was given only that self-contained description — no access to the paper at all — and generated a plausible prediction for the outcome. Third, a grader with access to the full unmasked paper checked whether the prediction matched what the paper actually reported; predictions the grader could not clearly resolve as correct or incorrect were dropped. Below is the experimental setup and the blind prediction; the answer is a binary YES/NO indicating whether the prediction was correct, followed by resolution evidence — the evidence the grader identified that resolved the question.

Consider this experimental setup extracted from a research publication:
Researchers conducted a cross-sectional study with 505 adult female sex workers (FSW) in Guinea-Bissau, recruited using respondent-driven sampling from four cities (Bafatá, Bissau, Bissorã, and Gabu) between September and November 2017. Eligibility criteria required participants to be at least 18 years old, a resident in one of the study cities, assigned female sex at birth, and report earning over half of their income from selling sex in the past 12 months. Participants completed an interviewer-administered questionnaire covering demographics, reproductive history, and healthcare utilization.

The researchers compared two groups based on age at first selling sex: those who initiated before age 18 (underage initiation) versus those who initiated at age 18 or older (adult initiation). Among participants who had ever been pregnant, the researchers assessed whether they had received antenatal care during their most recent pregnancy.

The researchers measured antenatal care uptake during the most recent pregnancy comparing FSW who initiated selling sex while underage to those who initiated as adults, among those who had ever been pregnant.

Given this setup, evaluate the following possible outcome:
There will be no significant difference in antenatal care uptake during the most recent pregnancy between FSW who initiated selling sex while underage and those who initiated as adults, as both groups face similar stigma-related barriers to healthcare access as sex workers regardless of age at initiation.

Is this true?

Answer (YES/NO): NO